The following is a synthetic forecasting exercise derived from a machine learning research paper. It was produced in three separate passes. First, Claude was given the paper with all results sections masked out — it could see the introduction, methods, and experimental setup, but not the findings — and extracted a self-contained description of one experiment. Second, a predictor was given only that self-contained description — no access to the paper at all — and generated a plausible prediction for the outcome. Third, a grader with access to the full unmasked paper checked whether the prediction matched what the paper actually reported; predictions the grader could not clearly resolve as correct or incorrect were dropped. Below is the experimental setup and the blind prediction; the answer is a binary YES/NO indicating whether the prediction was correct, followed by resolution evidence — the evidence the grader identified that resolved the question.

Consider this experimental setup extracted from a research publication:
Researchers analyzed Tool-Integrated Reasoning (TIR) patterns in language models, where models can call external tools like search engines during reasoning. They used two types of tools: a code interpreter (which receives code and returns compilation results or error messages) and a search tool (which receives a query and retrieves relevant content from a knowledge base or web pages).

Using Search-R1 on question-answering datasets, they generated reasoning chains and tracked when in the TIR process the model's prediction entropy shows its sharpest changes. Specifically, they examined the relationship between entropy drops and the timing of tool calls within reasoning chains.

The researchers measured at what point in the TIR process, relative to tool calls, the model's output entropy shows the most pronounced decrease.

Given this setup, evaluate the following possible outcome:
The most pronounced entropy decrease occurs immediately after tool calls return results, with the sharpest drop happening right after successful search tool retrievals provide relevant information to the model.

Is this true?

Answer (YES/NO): NO